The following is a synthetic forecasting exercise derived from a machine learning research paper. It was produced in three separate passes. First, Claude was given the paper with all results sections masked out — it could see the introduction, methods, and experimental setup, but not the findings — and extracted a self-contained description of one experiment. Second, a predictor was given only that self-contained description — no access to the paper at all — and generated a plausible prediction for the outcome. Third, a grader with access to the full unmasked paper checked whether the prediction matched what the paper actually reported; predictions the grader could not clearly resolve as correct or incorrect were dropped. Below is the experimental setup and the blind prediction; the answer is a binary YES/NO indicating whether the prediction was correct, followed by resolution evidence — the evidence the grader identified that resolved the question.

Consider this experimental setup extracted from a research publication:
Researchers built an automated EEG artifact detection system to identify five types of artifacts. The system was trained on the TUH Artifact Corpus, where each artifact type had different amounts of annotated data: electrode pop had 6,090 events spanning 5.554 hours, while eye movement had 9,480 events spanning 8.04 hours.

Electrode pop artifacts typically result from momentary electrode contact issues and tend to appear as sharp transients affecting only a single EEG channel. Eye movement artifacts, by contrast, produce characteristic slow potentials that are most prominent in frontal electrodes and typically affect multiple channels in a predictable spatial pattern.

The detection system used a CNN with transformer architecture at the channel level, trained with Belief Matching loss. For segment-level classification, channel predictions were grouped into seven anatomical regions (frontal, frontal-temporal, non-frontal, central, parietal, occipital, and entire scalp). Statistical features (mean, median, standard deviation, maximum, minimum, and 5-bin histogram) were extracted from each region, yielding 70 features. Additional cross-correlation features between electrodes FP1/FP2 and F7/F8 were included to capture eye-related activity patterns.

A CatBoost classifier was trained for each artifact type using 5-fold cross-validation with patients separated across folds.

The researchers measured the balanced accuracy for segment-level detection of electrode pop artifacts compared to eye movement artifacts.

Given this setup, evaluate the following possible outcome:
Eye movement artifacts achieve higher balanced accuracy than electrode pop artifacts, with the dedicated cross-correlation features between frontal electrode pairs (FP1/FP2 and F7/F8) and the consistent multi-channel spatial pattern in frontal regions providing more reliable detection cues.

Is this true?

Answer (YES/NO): YES